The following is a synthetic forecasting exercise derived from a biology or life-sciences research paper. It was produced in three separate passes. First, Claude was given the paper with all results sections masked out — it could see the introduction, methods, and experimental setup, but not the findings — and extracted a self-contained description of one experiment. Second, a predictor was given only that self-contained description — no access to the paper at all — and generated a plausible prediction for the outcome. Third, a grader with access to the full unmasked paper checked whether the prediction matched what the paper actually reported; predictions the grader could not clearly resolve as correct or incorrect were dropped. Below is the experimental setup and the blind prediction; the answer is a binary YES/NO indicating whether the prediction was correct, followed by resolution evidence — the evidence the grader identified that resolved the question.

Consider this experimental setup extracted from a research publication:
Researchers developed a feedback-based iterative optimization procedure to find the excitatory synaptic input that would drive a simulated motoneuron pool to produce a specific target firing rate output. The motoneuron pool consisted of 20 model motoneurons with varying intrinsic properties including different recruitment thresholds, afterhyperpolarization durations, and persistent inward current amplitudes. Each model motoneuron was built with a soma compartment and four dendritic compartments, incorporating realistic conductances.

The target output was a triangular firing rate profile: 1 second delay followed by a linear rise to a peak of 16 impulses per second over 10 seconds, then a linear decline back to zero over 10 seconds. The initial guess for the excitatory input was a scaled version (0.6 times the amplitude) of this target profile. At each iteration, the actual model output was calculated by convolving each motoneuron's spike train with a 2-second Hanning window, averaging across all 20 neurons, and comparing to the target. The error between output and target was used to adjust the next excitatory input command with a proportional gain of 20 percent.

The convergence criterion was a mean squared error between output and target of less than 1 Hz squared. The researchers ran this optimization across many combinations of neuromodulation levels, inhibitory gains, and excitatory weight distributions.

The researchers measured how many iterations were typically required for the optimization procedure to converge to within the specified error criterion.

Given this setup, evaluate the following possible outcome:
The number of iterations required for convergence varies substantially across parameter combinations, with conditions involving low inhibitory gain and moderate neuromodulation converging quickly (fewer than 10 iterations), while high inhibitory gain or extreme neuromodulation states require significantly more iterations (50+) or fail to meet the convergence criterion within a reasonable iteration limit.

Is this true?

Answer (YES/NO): NO